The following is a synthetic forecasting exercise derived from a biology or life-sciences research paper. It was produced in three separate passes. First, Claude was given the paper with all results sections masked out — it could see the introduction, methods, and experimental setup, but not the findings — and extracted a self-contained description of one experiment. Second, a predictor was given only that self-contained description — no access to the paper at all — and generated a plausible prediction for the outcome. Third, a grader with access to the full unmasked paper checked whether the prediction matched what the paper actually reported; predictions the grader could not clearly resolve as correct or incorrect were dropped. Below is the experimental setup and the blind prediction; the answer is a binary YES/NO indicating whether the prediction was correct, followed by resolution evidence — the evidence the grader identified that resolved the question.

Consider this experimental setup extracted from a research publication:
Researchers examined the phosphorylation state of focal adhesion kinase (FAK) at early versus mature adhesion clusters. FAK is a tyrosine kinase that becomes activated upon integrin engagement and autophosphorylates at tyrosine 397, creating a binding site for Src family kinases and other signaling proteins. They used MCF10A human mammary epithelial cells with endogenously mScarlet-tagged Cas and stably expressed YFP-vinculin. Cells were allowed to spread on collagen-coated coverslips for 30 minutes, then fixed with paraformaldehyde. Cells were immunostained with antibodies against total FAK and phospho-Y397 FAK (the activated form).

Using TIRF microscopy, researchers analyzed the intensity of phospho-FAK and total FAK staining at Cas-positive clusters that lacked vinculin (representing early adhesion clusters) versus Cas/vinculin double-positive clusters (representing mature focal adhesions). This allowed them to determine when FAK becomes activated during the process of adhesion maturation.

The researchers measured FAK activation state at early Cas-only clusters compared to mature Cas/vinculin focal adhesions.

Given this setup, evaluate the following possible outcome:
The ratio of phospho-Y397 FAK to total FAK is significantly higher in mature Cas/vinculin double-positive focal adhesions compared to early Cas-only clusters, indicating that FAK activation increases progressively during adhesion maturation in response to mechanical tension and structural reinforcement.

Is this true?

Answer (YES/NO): YES